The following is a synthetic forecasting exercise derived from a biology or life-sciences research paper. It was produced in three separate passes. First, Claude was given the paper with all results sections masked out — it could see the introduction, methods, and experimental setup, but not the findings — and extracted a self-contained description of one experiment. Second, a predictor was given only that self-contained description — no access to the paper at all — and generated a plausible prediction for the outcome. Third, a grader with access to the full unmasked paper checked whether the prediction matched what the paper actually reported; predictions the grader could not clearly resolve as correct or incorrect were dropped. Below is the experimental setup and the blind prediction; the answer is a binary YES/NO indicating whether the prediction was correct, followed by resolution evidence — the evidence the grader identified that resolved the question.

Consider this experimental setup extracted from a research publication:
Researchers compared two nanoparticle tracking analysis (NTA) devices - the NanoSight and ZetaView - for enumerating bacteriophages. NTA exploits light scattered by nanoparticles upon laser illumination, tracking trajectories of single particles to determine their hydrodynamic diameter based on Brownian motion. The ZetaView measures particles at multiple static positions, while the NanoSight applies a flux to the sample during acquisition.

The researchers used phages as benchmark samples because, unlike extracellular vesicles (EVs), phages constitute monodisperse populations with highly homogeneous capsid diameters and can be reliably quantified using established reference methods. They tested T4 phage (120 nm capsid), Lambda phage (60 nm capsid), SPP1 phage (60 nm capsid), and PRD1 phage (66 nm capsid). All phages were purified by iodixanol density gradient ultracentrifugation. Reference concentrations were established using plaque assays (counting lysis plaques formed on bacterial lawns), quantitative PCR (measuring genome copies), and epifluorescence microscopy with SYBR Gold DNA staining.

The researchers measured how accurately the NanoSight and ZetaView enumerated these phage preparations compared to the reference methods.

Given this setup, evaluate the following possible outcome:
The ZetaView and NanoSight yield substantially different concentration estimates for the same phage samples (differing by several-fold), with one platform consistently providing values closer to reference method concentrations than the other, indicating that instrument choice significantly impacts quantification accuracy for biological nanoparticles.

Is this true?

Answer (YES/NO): NO